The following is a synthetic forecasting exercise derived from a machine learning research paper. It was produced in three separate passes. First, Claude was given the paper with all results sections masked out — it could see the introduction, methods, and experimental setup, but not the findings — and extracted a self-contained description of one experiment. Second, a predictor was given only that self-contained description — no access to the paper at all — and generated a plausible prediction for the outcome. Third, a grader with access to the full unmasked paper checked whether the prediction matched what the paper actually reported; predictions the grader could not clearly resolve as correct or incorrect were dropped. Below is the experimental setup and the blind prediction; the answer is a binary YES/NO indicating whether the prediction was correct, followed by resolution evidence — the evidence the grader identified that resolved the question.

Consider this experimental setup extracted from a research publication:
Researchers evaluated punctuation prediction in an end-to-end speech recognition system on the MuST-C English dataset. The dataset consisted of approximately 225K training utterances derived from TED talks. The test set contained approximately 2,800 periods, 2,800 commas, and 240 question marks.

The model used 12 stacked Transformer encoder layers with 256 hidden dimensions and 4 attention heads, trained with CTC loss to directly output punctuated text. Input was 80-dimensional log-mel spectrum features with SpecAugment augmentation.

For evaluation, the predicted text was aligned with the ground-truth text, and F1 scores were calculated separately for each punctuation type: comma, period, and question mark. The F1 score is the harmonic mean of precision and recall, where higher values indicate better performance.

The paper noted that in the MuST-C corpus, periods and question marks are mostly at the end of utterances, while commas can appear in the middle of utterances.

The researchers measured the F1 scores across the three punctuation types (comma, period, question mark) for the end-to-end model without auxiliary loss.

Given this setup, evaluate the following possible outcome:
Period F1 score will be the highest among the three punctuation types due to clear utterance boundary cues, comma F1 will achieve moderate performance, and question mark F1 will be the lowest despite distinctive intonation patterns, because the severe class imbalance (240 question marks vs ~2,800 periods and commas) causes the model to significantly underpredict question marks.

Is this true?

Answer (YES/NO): NO